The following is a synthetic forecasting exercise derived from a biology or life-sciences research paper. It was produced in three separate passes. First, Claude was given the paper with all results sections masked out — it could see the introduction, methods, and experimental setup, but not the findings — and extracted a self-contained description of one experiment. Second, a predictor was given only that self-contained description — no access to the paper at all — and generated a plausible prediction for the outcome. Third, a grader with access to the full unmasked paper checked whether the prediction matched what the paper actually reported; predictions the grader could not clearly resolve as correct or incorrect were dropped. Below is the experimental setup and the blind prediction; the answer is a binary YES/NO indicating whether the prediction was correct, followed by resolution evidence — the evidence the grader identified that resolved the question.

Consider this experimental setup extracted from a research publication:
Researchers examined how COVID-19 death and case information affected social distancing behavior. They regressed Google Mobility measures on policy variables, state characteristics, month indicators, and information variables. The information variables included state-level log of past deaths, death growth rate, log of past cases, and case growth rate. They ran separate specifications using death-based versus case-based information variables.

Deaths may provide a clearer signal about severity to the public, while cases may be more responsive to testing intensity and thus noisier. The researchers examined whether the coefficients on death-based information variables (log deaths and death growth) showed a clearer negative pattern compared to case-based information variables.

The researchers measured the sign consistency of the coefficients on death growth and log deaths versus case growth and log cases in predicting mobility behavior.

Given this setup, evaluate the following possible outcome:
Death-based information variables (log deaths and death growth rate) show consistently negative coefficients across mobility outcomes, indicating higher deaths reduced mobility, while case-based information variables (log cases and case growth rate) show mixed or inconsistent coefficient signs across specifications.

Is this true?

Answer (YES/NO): YES